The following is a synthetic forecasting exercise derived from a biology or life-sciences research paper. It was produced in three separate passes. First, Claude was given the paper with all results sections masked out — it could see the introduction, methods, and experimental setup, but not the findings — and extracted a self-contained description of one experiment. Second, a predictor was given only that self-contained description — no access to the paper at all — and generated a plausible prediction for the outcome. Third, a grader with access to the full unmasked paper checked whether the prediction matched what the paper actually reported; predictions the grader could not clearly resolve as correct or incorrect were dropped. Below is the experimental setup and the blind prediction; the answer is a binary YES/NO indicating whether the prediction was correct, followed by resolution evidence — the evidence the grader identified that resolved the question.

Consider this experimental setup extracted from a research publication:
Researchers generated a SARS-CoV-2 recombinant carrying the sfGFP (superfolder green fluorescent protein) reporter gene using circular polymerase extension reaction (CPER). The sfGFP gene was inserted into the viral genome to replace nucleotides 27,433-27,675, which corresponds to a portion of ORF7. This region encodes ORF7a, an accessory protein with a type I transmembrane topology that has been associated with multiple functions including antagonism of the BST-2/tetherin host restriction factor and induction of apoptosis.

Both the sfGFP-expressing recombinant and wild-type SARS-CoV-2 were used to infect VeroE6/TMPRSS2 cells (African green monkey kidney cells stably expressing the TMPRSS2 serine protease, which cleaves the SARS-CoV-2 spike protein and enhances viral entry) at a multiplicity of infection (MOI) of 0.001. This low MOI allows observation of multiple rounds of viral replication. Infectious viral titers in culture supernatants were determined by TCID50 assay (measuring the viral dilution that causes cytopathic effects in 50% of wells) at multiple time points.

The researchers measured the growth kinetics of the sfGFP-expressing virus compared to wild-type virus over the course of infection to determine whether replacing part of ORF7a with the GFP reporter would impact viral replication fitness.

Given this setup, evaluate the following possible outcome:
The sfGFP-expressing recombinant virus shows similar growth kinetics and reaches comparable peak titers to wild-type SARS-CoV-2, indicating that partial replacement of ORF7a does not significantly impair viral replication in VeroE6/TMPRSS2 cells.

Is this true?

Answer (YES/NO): NO